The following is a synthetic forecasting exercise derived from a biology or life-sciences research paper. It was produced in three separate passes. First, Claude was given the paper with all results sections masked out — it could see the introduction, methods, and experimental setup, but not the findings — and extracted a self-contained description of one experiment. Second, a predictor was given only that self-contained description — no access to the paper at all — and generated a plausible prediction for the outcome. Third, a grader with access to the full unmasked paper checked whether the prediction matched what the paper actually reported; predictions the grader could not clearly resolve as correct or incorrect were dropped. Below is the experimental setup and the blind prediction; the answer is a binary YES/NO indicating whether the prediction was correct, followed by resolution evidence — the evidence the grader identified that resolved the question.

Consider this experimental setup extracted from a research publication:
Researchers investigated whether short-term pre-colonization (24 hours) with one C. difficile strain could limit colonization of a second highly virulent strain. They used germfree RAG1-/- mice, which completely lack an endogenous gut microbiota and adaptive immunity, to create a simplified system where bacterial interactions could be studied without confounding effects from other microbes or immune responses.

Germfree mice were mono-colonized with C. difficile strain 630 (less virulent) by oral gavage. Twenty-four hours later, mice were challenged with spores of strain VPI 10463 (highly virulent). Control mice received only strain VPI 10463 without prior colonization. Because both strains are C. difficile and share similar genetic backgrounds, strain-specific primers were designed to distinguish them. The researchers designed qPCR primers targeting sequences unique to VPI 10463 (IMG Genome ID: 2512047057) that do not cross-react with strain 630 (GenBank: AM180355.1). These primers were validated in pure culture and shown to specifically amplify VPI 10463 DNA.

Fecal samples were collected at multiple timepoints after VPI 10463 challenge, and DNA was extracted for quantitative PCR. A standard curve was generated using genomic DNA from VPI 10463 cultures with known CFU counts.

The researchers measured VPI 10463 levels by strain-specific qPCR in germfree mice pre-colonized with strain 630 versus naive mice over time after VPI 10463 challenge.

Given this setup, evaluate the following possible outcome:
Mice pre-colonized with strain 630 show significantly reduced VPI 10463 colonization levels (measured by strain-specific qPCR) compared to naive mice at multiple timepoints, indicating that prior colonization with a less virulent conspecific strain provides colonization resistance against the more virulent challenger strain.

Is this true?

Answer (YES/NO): NO